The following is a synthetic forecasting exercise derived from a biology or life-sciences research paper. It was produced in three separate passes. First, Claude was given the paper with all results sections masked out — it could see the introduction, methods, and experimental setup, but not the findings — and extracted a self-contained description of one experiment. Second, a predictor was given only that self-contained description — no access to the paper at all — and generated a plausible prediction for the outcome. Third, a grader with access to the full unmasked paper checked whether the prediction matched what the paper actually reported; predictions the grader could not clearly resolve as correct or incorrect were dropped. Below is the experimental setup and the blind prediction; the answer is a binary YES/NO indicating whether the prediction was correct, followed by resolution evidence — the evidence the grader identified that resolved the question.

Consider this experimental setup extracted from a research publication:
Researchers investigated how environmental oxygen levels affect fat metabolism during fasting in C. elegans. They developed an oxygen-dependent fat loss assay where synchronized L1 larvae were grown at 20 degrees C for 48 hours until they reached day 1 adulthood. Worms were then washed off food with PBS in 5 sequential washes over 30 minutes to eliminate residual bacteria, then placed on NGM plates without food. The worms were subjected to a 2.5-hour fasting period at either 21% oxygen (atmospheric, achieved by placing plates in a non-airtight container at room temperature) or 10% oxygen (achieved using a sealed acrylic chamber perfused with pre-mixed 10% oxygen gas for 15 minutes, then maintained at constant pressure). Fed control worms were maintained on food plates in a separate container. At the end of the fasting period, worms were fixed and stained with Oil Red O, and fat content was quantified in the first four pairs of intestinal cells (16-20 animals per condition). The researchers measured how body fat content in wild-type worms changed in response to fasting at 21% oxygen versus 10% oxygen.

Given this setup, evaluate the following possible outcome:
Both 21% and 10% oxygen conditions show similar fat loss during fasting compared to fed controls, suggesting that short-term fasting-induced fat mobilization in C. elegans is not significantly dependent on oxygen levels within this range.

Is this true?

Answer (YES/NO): NO